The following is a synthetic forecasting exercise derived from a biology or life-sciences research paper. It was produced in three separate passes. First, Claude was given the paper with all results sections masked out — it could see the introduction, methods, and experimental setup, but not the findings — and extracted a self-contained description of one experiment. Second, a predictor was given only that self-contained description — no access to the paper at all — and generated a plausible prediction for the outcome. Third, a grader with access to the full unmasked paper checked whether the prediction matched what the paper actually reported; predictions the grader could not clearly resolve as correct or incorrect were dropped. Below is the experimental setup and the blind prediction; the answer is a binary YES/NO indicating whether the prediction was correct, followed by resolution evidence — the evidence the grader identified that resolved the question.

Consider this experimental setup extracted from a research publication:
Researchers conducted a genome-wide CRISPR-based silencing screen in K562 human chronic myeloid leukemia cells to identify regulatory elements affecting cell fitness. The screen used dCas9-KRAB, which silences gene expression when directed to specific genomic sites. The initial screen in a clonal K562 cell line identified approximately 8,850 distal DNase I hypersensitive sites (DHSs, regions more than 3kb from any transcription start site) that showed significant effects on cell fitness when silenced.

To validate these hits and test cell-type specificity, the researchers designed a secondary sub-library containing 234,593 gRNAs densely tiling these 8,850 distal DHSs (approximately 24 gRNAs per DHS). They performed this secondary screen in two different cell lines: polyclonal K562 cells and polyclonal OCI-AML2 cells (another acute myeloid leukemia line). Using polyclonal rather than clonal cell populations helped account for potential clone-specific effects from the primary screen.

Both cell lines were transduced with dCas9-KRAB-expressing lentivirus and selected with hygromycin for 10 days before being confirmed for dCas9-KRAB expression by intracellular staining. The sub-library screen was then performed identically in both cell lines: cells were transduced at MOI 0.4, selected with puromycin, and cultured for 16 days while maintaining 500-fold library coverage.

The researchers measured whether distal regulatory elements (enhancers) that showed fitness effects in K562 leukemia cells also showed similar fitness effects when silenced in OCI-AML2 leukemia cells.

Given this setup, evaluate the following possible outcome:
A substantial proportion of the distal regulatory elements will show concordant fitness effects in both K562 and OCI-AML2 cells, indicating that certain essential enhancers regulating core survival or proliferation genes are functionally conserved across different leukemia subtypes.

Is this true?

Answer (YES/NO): YES